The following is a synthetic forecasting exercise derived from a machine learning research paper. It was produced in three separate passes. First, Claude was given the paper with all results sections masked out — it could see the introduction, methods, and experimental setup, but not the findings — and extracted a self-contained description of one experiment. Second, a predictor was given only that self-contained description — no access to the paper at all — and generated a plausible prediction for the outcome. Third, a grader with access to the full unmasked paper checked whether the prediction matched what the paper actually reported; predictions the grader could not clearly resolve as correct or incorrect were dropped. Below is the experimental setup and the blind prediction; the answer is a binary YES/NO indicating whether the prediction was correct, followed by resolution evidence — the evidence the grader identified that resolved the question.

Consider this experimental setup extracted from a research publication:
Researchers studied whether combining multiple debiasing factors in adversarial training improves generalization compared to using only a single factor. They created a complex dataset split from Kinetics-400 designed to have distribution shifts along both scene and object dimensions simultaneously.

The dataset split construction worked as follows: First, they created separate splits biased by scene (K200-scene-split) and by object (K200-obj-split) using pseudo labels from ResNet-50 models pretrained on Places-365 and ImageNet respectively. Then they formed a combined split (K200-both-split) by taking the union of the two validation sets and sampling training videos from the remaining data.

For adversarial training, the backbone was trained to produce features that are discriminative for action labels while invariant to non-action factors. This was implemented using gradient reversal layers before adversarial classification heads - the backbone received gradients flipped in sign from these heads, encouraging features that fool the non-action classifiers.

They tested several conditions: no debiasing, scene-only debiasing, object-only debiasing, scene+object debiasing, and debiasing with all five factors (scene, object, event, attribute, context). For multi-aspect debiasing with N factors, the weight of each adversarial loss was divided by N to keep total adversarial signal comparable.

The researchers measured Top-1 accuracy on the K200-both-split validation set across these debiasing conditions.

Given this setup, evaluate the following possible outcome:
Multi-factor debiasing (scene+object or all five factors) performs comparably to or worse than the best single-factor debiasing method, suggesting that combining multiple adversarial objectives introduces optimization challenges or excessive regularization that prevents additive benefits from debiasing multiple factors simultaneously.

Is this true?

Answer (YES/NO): NO